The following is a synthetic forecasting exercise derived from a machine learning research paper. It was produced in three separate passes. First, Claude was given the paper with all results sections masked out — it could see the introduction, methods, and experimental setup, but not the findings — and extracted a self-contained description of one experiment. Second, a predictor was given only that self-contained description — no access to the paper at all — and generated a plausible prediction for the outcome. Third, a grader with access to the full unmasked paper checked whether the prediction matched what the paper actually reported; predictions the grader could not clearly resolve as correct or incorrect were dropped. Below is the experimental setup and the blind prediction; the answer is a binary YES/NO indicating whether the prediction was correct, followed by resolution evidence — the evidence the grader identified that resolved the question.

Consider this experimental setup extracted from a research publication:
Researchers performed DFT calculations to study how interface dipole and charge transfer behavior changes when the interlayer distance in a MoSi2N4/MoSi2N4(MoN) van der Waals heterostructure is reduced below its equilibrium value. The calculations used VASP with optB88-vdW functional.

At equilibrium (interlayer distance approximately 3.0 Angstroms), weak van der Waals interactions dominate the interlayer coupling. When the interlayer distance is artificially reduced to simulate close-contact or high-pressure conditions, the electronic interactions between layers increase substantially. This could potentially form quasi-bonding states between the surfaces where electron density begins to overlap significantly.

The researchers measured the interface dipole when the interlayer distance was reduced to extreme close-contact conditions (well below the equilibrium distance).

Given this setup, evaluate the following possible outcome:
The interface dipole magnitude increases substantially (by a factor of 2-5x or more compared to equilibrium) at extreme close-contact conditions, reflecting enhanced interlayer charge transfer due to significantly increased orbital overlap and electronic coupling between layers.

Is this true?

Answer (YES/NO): NO